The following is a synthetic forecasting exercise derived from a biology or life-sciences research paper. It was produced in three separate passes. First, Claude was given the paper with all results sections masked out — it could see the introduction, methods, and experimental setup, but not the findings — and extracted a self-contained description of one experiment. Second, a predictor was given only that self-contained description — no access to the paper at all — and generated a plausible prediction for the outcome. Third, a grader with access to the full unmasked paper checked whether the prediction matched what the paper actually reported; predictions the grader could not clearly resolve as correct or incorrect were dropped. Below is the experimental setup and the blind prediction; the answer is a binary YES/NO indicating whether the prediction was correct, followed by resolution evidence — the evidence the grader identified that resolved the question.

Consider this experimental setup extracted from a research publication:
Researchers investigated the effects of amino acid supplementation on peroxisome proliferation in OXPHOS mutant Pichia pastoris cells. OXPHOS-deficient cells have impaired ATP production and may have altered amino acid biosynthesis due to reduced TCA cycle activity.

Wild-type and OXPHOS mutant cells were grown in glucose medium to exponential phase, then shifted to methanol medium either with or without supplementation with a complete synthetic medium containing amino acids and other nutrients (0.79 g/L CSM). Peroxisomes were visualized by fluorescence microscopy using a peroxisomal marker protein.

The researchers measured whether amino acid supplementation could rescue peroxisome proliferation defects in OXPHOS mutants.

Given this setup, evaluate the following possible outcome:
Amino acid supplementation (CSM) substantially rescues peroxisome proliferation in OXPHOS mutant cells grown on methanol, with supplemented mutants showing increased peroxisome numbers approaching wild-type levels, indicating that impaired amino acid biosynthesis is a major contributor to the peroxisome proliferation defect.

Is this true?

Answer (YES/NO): NO